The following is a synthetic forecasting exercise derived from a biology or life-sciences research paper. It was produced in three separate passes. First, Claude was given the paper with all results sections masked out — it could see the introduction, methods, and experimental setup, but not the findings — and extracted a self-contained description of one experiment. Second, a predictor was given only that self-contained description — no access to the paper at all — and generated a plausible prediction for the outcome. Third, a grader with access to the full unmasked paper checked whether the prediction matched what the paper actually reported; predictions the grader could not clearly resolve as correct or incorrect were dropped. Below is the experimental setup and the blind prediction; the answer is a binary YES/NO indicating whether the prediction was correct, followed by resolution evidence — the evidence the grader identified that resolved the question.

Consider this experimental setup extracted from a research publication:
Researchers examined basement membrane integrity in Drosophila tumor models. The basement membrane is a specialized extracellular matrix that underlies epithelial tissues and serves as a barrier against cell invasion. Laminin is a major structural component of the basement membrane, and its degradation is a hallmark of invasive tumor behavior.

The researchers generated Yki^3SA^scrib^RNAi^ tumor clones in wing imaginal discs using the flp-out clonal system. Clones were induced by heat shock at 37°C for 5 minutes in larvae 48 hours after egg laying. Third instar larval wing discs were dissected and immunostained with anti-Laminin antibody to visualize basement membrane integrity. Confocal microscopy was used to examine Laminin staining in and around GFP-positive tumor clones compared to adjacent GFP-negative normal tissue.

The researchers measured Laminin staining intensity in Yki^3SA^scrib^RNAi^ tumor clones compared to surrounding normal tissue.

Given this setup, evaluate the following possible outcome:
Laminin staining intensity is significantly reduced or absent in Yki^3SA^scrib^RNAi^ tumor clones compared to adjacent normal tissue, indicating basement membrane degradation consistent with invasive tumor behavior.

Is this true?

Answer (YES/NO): YES